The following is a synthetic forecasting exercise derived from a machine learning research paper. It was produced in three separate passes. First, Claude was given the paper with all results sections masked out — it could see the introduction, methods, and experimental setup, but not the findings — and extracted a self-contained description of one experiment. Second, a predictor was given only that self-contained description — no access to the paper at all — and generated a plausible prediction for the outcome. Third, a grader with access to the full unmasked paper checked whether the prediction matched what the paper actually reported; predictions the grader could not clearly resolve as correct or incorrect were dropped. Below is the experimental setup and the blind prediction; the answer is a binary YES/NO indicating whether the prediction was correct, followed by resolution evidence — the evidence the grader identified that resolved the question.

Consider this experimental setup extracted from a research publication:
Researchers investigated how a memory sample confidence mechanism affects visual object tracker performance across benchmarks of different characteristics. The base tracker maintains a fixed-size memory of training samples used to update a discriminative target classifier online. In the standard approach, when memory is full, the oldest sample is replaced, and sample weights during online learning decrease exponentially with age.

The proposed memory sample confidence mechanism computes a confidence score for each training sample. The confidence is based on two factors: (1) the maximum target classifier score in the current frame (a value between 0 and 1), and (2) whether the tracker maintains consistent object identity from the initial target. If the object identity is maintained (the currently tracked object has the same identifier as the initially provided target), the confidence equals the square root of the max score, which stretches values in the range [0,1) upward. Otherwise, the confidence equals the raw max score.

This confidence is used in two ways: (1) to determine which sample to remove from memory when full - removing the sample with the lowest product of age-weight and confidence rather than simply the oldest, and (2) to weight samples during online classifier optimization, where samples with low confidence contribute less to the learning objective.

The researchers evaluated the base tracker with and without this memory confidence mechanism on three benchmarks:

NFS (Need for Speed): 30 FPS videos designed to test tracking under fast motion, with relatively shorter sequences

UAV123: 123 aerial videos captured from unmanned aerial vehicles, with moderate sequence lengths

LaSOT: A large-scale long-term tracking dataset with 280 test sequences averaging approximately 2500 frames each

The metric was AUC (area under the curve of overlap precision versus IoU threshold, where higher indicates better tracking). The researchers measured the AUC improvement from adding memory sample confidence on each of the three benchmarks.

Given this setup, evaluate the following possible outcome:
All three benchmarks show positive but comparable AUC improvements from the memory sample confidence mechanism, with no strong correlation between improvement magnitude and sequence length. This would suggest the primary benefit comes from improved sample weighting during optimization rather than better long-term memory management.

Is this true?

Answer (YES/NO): NO